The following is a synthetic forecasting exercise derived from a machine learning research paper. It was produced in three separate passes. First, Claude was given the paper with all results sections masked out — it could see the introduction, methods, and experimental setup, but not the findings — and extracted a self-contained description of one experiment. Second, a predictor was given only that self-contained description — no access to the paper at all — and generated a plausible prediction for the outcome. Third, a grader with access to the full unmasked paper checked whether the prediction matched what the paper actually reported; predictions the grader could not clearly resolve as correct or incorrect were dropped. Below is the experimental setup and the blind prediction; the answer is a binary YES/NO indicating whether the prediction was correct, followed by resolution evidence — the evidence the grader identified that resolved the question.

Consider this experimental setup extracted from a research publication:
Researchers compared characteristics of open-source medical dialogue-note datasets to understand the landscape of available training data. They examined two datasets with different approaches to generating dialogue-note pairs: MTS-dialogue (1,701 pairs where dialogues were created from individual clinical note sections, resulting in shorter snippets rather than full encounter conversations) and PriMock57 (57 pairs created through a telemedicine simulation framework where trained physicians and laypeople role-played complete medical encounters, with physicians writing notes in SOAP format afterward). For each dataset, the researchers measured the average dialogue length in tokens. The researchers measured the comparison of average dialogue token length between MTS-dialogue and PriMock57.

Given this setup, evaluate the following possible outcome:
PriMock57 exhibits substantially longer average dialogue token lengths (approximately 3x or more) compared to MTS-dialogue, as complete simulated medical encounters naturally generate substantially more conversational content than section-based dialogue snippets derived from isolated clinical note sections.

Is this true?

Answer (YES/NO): YES